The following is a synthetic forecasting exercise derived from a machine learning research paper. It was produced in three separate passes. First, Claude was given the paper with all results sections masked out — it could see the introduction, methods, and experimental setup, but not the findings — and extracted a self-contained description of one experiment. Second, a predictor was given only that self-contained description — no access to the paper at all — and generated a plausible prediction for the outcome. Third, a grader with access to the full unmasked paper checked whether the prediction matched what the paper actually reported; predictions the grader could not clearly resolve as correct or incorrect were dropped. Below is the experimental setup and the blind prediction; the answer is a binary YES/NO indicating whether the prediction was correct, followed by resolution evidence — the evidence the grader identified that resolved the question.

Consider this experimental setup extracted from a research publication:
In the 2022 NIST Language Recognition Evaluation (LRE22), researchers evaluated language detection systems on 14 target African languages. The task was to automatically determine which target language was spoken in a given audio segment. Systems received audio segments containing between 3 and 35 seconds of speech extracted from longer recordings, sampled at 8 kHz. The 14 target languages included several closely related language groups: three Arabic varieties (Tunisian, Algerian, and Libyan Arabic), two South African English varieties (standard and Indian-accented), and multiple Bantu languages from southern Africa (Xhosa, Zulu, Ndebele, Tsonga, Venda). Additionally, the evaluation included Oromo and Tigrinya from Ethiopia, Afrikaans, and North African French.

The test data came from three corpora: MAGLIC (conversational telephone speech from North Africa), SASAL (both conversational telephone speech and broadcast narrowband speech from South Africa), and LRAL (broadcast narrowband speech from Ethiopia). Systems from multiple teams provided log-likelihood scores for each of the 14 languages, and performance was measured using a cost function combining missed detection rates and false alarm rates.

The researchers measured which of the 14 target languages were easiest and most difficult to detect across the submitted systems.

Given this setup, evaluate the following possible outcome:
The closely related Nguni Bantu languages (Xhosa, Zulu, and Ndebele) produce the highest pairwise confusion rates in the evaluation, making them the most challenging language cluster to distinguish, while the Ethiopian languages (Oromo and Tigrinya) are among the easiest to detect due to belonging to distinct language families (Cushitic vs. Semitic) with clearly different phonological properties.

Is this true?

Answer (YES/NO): YES